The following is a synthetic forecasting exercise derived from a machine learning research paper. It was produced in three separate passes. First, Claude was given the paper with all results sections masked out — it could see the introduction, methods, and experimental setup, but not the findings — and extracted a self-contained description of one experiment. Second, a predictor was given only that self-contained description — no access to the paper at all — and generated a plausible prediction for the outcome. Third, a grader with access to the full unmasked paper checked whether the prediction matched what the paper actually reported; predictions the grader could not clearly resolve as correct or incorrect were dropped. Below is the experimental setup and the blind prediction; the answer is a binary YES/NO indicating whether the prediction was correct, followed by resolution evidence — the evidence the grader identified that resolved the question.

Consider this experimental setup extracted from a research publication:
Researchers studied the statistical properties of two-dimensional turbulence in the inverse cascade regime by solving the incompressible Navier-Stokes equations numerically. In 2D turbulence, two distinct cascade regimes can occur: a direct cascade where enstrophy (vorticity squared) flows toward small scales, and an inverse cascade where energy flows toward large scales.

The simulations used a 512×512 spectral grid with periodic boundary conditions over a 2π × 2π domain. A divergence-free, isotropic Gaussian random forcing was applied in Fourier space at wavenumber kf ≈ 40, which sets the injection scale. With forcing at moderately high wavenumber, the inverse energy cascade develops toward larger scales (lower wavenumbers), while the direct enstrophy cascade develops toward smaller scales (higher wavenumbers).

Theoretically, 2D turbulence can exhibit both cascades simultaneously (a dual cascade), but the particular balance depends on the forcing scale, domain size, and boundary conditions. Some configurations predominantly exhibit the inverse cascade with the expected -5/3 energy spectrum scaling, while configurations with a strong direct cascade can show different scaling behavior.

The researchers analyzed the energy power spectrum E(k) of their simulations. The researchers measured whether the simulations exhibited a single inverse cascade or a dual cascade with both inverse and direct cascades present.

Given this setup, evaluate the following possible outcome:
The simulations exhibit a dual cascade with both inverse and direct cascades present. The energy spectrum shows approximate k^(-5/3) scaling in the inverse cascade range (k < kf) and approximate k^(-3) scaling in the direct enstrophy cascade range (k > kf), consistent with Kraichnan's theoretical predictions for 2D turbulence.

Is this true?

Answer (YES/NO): NO